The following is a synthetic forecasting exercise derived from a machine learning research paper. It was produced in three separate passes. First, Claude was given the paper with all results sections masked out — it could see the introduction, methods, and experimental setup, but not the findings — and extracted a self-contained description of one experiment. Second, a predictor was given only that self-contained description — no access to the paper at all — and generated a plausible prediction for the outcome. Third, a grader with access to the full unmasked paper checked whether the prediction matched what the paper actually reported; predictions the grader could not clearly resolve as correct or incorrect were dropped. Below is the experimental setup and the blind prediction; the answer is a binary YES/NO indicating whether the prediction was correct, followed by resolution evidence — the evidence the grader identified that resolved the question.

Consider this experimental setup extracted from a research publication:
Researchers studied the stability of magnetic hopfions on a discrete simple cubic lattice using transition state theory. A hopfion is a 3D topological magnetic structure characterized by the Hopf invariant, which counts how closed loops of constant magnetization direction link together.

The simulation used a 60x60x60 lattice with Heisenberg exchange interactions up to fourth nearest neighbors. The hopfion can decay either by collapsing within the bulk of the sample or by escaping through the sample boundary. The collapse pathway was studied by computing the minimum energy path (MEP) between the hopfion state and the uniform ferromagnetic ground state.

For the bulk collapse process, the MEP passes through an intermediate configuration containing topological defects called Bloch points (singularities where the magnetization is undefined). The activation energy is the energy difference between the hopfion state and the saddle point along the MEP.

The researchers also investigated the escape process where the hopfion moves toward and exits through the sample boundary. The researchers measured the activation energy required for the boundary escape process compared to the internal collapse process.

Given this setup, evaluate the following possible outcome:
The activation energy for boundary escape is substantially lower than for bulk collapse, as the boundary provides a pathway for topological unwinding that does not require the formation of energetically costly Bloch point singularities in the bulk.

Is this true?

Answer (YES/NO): YES